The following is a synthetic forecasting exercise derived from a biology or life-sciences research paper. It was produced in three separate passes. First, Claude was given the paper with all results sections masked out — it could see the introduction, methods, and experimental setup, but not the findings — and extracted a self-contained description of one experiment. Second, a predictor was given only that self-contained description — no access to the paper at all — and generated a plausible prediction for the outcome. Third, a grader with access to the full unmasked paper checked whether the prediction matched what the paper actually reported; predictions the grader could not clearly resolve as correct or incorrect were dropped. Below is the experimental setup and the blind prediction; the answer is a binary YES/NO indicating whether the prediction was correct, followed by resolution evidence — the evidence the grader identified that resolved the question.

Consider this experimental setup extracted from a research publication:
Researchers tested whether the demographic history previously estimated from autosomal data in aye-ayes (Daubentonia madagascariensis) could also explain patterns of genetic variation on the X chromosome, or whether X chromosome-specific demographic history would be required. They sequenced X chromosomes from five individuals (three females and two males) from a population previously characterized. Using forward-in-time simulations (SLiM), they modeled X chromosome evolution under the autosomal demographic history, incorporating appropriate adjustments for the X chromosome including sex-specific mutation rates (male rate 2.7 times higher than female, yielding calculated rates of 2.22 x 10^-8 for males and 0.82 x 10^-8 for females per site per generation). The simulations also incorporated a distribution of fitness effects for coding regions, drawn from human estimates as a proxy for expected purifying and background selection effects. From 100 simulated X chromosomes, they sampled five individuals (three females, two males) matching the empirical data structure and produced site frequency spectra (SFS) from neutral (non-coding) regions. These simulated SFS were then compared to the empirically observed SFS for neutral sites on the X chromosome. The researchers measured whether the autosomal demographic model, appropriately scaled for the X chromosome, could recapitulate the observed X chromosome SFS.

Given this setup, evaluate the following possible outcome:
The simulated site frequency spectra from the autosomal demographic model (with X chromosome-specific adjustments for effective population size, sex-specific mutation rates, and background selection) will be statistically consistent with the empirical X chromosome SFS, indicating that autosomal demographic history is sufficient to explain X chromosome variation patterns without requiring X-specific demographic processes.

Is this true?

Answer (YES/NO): YES